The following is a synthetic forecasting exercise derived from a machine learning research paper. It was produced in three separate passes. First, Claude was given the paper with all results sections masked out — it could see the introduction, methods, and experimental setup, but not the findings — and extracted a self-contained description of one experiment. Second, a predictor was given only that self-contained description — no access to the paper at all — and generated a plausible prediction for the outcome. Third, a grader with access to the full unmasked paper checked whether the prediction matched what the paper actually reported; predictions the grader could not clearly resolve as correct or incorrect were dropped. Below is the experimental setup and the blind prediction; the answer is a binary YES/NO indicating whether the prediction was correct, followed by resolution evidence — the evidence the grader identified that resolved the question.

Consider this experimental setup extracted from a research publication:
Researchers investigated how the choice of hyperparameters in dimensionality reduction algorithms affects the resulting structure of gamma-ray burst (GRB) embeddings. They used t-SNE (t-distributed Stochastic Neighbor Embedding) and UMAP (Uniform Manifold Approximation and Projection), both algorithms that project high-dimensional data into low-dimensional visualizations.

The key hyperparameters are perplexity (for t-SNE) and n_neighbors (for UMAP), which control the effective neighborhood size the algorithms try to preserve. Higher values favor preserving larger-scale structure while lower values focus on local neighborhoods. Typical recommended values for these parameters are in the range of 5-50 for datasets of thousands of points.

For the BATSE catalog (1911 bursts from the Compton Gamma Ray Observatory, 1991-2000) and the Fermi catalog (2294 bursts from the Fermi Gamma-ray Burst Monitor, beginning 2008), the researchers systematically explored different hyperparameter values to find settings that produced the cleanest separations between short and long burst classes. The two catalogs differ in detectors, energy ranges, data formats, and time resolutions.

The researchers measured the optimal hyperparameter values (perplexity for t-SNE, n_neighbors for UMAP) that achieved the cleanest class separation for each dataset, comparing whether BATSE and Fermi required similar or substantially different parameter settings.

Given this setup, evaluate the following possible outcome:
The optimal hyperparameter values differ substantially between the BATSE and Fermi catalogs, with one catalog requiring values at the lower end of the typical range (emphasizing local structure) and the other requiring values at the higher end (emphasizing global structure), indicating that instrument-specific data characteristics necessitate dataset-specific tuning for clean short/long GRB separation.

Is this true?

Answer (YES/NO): NO